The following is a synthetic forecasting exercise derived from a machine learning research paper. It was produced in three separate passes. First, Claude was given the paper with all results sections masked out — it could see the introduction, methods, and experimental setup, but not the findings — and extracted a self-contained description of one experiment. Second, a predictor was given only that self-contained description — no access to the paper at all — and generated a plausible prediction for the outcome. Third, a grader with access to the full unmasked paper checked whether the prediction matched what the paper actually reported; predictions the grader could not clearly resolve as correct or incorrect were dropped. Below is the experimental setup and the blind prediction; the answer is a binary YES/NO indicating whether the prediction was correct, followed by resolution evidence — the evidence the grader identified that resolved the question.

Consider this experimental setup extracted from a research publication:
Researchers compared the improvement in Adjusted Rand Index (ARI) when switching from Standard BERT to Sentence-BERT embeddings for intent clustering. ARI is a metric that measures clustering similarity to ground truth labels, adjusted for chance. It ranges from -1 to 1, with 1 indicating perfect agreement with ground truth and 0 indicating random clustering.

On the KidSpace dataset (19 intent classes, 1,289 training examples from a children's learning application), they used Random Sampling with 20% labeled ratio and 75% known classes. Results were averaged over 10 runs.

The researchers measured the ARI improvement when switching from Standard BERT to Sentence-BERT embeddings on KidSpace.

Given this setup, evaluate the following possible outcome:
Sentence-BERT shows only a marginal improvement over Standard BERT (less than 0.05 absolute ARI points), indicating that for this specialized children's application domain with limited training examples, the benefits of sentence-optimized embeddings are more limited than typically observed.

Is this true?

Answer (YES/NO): NO